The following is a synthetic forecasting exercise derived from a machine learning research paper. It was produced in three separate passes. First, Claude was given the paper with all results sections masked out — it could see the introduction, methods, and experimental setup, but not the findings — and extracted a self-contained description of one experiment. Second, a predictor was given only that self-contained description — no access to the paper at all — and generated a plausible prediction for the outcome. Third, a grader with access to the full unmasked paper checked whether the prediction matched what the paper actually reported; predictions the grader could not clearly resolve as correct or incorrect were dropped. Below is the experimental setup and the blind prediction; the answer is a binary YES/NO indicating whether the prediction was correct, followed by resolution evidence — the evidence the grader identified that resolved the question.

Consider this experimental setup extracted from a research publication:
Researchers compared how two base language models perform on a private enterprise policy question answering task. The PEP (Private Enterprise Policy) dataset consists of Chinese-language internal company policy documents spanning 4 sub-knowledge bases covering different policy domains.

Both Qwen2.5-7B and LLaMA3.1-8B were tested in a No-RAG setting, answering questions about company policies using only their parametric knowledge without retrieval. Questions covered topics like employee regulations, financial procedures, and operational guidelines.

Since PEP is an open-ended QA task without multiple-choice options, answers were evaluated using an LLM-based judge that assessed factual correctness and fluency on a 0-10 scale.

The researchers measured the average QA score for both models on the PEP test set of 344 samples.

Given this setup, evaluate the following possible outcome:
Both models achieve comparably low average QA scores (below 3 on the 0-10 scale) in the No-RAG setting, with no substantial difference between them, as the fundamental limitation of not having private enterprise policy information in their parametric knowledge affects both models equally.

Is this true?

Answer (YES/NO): NO